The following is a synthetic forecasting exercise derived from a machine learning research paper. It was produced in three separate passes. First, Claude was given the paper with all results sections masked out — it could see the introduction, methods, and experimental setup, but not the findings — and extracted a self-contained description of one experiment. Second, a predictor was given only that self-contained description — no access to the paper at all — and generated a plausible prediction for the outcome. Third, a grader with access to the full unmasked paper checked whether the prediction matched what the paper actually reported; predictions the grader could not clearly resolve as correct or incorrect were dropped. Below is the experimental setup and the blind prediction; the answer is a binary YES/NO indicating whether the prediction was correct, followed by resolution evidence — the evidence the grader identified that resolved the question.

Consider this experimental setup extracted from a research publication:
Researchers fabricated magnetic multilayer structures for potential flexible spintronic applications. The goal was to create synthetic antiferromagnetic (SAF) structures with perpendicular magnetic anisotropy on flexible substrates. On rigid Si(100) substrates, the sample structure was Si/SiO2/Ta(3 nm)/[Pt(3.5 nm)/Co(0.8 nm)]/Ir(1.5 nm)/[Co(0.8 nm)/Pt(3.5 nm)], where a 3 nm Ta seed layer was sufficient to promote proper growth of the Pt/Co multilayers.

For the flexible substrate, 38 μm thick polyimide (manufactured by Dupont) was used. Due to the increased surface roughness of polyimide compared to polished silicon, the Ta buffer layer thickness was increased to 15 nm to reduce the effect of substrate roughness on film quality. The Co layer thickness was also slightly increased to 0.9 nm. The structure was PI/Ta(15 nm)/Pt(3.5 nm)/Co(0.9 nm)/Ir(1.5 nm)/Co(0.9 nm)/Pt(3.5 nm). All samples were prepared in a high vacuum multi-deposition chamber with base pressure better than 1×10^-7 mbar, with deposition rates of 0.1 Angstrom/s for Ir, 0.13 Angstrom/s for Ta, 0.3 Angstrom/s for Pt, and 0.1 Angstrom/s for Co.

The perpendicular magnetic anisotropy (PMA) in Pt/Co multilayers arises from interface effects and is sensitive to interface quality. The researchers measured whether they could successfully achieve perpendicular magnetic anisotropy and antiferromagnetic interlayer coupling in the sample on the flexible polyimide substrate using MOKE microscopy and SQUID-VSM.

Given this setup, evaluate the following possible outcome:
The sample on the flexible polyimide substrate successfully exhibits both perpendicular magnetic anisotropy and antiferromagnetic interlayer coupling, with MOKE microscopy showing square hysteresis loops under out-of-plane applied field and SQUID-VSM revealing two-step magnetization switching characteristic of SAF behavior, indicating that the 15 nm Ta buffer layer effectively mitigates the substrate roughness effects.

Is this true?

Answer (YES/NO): NO